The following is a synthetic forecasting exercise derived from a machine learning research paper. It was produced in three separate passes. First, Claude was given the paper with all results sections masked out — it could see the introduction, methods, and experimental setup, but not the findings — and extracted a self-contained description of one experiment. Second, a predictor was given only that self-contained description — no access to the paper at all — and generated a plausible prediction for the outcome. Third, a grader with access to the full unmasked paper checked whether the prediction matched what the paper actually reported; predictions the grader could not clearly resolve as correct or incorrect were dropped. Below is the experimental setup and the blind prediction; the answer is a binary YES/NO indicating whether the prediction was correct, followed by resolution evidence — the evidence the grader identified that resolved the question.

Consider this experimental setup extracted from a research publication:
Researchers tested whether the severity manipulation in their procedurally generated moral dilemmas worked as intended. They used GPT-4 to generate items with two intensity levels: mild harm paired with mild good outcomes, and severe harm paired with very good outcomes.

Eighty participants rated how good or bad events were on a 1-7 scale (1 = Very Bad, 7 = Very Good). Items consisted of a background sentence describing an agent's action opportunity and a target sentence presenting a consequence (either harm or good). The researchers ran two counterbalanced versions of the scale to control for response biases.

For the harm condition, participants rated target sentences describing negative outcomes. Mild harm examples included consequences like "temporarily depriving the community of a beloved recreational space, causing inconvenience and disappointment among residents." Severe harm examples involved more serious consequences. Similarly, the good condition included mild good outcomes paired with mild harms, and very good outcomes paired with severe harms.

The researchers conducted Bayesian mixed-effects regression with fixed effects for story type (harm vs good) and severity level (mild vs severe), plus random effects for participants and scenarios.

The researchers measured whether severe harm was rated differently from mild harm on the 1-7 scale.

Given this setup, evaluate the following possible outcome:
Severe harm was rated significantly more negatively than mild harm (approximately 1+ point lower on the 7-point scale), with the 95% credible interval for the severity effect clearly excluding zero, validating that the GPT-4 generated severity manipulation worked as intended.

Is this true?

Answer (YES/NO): YES